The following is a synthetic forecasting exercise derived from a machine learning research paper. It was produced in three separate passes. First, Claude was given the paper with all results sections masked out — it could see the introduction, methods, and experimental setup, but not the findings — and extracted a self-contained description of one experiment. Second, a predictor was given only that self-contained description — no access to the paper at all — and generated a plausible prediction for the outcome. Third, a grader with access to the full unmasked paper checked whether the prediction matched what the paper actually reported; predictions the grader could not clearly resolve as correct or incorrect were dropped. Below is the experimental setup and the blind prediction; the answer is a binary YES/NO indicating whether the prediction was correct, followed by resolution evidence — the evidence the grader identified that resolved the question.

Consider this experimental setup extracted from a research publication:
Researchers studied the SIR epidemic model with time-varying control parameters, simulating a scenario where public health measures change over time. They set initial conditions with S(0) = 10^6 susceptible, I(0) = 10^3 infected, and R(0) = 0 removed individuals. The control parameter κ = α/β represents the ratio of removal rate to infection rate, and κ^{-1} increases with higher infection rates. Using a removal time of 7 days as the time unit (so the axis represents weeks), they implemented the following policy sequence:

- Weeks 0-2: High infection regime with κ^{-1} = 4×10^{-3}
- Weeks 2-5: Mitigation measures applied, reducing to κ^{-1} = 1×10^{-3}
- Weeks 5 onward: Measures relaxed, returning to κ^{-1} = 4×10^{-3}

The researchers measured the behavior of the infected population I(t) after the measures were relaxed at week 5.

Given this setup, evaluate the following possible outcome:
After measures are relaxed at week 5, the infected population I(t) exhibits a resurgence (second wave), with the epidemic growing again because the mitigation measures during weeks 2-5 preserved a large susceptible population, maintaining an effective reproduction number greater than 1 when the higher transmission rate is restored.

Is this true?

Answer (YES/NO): YES